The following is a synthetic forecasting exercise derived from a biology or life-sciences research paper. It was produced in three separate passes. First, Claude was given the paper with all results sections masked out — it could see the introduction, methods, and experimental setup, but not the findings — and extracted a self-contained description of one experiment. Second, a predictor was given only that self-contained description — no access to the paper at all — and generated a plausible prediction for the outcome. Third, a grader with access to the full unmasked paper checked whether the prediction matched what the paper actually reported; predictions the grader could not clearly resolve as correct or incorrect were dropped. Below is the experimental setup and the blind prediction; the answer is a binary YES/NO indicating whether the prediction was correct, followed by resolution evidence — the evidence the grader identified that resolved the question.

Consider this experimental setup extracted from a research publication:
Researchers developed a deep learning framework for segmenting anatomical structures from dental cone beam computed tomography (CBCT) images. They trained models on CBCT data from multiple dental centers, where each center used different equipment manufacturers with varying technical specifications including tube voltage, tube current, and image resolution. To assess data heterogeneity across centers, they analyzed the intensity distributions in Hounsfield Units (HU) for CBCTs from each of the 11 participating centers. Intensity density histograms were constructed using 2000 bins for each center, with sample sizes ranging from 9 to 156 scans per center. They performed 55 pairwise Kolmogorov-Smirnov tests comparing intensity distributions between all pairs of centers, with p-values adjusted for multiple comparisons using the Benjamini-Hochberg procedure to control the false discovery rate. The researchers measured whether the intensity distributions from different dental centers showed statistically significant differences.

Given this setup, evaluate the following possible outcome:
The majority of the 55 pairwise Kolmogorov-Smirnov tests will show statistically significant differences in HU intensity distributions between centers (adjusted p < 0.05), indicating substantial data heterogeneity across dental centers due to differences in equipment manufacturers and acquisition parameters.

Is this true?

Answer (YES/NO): YES